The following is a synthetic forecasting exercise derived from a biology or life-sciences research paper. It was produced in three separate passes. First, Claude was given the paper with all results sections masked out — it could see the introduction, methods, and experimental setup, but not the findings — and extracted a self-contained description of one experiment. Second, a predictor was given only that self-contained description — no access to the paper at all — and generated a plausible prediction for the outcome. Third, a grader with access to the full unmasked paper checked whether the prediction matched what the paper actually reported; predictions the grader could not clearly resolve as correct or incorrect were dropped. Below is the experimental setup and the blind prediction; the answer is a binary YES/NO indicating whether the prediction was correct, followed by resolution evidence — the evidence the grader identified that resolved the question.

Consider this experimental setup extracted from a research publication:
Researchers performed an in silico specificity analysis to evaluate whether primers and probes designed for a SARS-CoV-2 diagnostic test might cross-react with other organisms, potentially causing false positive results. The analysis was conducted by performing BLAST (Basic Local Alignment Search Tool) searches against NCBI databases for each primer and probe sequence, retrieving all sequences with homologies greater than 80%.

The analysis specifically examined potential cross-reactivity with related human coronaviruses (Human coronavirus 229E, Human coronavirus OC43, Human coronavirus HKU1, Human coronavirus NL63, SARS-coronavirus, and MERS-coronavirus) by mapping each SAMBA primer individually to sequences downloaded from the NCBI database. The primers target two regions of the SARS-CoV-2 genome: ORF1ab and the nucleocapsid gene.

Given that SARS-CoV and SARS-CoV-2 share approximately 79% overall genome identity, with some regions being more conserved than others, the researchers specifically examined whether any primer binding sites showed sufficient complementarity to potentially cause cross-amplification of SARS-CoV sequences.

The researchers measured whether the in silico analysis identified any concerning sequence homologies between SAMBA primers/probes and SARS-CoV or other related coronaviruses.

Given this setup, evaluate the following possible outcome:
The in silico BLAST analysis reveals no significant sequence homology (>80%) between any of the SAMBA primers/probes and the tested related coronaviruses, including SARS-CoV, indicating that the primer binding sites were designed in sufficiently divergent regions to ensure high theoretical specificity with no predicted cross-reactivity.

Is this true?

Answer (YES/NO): YES